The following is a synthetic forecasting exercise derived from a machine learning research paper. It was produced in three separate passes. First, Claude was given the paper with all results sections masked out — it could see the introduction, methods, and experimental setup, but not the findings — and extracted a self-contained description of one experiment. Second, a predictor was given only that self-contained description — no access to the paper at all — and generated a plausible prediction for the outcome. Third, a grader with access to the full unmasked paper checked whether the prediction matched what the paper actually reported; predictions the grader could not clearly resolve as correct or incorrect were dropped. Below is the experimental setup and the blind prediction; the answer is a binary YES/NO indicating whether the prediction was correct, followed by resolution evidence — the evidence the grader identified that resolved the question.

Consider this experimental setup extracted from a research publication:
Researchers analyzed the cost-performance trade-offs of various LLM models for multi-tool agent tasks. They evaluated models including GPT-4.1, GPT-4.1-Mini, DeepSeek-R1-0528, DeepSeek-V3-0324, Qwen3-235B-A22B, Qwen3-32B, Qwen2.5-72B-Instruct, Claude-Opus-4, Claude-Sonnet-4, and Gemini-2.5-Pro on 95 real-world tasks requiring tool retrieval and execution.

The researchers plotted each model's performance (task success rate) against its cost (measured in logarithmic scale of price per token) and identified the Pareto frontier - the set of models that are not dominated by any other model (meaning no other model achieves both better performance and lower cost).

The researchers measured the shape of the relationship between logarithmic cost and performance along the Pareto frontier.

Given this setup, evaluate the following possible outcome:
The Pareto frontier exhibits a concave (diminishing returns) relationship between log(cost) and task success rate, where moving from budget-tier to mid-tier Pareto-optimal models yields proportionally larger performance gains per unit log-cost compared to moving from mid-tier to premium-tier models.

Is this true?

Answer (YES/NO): NO